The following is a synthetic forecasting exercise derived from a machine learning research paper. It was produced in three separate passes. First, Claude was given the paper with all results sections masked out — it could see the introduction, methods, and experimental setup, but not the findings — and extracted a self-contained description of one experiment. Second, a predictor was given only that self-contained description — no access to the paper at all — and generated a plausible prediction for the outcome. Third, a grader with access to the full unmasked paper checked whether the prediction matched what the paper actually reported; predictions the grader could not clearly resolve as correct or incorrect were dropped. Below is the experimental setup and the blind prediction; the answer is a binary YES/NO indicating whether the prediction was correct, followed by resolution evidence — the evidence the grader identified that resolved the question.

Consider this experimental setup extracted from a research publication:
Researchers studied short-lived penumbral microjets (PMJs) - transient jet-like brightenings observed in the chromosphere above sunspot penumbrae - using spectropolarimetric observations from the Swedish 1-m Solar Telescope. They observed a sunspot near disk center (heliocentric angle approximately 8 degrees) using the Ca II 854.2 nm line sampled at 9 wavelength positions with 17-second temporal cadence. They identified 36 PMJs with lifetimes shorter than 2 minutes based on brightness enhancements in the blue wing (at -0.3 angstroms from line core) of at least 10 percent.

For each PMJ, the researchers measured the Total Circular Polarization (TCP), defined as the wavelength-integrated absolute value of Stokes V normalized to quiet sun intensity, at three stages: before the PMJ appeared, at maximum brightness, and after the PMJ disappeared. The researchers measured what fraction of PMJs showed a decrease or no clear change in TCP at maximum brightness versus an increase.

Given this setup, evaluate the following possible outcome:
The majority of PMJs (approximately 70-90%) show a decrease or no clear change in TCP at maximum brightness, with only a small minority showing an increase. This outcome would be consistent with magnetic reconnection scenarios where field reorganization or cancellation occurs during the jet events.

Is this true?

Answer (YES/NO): YES